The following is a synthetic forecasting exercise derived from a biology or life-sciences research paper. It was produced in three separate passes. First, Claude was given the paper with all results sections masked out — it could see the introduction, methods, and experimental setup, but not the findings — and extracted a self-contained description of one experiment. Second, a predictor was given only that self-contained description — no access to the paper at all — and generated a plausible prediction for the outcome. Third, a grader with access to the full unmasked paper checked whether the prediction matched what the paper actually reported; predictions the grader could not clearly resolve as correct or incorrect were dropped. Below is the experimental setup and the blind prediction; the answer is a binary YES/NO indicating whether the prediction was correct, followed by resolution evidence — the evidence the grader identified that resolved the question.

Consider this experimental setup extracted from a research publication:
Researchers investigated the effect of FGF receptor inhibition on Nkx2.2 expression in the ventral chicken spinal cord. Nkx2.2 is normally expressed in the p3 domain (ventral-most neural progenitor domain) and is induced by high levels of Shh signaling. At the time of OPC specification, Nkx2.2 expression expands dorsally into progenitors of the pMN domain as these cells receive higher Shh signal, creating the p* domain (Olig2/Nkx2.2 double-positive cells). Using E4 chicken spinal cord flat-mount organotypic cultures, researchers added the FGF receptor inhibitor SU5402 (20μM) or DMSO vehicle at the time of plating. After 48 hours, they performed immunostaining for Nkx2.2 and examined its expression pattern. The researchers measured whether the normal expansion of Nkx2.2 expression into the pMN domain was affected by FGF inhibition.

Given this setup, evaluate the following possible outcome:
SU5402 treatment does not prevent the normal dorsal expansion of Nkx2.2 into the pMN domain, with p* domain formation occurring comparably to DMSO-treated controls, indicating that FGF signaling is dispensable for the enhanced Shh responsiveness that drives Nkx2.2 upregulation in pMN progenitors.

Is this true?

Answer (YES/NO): NO